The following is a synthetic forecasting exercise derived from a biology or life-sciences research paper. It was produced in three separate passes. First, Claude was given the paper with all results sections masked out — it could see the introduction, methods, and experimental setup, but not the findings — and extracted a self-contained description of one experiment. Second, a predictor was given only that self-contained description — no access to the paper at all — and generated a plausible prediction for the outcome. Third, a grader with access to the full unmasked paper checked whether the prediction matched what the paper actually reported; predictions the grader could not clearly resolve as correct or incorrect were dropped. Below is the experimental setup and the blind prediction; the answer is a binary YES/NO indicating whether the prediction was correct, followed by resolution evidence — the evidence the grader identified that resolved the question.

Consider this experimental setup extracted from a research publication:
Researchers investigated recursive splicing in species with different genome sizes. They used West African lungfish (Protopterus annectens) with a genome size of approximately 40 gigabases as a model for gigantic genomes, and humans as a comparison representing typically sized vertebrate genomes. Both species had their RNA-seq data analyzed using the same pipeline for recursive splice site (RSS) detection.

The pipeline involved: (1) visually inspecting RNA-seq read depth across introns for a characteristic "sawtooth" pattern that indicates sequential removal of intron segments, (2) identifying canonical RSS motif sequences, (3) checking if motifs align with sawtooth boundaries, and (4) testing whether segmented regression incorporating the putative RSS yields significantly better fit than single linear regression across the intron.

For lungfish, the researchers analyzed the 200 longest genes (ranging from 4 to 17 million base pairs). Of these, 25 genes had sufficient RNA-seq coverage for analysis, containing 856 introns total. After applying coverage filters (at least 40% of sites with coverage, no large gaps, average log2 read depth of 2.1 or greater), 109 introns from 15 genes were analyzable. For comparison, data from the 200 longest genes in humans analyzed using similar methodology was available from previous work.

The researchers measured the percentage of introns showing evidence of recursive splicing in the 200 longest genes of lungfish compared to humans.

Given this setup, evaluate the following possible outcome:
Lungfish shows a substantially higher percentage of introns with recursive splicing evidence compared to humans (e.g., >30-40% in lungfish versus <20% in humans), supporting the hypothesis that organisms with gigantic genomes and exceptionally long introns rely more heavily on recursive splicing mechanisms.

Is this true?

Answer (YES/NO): NO